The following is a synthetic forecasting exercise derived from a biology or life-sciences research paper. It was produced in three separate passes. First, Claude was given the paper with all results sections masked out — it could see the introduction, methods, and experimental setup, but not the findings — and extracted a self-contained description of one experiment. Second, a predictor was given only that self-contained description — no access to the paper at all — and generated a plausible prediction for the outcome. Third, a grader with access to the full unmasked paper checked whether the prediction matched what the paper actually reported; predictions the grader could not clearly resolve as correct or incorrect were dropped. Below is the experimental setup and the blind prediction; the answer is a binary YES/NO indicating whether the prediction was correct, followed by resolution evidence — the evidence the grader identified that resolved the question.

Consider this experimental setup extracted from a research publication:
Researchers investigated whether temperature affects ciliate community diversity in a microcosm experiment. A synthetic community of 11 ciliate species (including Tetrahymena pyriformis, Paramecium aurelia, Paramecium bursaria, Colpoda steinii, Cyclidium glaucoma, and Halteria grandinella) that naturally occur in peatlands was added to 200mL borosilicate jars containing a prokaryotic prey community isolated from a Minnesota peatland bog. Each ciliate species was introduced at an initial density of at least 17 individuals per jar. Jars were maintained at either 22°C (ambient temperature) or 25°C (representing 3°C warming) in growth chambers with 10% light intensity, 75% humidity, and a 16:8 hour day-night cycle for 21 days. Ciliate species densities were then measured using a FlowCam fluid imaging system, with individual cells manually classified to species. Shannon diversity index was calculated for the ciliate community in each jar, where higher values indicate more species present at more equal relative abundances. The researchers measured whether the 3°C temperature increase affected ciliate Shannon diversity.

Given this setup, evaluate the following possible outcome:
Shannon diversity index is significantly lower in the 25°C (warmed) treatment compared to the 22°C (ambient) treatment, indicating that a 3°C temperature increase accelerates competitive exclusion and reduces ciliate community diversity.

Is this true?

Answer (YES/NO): NO